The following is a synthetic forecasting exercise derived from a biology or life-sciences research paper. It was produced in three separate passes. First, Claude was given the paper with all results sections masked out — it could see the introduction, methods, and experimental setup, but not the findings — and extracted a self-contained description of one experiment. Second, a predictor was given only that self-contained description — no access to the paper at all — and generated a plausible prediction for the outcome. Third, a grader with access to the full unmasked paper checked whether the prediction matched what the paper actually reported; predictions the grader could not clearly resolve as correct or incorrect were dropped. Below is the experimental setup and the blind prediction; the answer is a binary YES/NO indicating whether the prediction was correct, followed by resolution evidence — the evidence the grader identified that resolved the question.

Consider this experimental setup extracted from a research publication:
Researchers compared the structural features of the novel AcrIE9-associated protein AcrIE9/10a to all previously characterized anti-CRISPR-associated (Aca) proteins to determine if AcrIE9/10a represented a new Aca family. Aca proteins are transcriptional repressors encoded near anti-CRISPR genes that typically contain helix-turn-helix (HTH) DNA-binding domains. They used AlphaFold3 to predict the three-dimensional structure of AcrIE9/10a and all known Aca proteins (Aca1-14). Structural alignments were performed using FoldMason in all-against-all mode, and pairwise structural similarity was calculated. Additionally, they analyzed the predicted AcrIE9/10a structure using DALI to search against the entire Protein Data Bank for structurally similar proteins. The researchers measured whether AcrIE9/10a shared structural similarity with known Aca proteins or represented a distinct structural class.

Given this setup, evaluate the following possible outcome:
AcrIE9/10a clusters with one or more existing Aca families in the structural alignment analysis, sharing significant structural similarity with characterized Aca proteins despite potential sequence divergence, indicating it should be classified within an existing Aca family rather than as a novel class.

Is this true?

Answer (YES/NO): NO